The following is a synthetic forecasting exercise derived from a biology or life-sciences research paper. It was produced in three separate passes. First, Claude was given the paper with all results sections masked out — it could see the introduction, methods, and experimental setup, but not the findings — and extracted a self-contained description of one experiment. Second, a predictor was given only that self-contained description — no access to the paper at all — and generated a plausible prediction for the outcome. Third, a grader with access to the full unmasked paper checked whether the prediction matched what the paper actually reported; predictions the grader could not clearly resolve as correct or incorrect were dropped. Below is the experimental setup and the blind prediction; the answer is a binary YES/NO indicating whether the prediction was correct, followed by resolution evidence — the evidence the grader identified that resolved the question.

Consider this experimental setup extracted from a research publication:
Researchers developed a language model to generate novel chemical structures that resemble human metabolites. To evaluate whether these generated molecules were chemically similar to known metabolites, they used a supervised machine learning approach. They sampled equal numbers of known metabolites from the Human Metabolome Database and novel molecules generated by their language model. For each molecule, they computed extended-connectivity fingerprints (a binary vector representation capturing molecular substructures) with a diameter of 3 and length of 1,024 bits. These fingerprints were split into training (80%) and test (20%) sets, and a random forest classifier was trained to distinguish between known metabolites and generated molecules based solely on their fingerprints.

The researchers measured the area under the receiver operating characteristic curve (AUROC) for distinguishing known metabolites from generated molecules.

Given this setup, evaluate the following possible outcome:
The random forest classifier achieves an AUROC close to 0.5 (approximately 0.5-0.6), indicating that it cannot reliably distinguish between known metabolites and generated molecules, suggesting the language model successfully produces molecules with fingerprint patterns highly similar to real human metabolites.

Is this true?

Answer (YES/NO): YES